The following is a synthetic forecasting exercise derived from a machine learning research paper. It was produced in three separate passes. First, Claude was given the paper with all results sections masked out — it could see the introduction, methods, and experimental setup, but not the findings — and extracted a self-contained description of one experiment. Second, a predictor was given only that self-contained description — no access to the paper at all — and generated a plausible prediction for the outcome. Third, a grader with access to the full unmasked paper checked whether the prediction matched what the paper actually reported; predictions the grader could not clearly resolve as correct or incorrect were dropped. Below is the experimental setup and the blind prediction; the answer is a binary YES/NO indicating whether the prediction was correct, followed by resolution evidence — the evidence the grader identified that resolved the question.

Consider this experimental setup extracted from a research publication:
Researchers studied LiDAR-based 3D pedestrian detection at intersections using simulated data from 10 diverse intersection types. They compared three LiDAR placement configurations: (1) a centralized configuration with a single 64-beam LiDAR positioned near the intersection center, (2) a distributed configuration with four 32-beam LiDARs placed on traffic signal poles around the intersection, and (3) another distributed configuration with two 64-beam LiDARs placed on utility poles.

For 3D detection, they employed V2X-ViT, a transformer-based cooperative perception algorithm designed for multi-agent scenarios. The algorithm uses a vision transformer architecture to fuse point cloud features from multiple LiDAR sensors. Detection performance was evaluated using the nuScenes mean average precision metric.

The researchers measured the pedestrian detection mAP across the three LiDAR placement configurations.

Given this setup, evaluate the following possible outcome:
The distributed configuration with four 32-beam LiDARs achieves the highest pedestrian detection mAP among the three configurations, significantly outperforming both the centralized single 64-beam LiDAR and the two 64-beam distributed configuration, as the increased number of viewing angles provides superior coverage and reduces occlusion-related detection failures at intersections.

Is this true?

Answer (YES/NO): YES